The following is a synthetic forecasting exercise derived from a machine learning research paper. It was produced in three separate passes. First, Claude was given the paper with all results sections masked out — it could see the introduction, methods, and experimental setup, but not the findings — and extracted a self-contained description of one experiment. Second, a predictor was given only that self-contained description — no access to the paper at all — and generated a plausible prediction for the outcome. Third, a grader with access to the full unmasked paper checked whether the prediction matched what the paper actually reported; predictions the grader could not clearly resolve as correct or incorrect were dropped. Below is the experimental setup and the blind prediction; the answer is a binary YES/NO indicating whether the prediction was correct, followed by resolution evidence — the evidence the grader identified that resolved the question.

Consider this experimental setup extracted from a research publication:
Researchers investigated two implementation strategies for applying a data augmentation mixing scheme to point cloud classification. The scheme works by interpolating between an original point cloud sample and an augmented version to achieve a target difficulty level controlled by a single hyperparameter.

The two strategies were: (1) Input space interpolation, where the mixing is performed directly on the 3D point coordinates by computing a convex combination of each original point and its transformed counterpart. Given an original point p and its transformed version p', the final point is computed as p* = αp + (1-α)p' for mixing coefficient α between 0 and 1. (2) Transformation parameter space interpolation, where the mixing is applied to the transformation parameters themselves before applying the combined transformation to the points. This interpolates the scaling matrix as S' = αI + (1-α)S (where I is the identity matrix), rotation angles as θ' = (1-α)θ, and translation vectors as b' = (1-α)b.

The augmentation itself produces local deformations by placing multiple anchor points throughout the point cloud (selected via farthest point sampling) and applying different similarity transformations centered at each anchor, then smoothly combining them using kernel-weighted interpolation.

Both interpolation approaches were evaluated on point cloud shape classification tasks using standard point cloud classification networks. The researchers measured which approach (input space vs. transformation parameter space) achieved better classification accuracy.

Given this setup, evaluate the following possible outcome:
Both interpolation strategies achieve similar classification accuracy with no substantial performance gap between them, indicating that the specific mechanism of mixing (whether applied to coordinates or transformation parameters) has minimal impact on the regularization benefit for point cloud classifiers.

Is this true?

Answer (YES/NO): NO